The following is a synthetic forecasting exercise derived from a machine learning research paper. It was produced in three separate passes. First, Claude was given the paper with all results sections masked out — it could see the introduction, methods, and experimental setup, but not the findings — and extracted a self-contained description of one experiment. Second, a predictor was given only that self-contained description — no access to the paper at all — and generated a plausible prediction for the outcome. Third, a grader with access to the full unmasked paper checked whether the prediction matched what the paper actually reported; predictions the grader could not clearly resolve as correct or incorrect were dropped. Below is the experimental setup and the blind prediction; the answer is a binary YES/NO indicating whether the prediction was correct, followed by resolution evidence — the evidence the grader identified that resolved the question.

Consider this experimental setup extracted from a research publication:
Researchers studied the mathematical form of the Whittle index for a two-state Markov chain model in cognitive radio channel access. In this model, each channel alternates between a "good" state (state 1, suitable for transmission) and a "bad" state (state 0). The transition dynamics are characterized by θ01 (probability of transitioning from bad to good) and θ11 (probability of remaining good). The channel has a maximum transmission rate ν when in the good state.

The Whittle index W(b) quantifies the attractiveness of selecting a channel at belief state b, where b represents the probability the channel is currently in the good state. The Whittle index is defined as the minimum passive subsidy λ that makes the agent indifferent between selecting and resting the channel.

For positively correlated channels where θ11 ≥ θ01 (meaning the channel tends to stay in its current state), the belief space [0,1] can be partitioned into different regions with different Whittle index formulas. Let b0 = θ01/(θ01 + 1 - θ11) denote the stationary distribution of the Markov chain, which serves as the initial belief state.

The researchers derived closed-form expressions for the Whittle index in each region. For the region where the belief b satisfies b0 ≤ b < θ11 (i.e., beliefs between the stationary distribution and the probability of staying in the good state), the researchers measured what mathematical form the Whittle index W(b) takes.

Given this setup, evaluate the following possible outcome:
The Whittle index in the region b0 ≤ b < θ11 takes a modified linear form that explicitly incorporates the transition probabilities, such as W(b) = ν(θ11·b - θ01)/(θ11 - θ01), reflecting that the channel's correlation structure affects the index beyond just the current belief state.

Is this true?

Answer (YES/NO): NO